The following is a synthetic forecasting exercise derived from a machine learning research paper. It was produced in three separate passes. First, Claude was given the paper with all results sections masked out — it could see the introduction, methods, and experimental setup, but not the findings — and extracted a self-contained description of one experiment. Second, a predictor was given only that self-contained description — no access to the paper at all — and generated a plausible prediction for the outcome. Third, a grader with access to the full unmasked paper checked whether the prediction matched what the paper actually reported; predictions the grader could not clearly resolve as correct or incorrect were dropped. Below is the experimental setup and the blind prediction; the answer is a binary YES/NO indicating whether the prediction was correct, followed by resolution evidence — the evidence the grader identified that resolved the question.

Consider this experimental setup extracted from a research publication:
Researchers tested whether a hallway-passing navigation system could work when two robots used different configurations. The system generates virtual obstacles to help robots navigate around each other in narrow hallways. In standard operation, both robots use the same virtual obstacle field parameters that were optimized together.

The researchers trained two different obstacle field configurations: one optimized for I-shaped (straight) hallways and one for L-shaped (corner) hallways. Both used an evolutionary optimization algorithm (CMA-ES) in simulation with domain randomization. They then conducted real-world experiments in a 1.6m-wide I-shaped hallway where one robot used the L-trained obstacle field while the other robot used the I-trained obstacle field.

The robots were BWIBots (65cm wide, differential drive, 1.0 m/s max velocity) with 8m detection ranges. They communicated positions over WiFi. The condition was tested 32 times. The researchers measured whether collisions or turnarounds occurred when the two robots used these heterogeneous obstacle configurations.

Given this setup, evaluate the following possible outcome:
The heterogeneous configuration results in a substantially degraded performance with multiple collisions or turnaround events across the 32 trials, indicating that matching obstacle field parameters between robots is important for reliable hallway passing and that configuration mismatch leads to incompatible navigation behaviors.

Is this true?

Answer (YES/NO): NO